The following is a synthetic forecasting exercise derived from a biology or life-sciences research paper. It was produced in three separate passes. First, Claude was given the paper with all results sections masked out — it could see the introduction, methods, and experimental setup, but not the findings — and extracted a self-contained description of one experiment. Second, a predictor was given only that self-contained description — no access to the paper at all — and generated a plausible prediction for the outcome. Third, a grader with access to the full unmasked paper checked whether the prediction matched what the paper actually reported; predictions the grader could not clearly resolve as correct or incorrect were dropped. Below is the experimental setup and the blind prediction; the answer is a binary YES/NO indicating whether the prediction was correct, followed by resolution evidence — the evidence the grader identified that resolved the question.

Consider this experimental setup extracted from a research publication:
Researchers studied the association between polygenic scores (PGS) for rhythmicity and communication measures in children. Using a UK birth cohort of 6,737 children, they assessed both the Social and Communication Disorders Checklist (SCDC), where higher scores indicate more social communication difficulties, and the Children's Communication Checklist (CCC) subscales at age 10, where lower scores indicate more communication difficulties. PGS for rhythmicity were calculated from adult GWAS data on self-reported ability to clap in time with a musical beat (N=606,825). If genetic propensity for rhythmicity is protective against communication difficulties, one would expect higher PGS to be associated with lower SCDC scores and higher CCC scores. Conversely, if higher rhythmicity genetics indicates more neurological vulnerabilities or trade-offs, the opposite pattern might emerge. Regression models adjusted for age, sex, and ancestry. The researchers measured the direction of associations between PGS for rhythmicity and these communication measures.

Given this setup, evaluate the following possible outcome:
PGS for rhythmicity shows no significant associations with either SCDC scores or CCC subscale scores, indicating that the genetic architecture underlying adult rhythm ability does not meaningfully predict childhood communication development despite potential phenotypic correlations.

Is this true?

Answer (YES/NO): NO